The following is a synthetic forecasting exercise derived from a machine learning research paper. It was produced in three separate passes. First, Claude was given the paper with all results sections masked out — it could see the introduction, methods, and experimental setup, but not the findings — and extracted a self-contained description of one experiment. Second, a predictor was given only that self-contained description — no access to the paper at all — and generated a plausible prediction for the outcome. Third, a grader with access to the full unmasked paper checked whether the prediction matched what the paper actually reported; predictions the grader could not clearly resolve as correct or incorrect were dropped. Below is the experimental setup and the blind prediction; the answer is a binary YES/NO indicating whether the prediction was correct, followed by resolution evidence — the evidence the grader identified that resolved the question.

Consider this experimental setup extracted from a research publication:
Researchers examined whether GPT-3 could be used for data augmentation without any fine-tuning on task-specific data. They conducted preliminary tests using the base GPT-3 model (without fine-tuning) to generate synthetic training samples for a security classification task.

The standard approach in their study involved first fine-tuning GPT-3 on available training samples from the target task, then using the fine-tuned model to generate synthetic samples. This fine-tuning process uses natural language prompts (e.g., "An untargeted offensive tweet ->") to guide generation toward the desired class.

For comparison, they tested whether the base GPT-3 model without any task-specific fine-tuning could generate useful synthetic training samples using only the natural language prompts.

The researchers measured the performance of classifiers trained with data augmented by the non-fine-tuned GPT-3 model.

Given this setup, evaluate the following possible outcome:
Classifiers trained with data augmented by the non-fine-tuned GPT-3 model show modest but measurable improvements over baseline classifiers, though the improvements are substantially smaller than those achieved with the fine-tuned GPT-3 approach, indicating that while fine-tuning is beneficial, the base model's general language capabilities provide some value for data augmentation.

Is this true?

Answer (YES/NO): NO